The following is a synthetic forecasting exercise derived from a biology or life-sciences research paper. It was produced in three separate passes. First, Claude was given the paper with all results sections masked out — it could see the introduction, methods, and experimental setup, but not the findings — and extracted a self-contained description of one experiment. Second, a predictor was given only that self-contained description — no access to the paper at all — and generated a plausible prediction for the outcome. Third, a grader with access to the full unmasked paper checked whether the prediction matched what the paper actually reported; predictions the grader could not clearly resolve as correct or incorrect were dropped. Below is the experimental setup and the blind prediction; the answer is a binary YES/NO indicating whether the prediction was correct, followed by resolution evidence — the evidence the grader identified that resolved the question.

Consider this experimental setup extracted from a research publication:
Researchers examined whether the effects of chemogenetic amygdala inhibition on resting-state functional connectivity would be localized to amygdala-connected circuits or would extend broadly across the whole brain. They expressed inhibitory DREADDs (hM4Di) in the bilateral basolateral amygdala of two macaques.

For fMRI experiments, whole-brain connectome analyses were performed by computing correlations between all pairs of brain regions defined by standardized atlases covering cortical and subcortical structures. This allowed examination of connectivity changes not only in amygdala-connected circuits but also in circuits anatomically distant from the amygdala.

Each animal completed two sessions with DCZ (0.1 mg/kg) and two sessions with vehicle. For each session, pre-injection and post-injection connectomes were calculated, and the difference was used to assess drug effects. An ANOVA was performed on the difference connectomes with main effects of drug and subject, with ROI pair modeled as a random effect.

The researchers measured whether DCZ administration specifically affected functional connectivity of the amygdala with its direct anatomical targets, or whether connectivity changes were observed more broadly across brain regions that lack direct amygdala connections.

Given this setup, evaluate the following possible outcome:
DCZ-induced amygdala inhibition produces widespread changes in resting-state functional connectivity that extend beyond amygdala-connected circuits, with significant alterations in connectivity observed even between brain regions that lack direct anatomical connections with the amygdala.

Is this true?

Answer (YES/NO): YES